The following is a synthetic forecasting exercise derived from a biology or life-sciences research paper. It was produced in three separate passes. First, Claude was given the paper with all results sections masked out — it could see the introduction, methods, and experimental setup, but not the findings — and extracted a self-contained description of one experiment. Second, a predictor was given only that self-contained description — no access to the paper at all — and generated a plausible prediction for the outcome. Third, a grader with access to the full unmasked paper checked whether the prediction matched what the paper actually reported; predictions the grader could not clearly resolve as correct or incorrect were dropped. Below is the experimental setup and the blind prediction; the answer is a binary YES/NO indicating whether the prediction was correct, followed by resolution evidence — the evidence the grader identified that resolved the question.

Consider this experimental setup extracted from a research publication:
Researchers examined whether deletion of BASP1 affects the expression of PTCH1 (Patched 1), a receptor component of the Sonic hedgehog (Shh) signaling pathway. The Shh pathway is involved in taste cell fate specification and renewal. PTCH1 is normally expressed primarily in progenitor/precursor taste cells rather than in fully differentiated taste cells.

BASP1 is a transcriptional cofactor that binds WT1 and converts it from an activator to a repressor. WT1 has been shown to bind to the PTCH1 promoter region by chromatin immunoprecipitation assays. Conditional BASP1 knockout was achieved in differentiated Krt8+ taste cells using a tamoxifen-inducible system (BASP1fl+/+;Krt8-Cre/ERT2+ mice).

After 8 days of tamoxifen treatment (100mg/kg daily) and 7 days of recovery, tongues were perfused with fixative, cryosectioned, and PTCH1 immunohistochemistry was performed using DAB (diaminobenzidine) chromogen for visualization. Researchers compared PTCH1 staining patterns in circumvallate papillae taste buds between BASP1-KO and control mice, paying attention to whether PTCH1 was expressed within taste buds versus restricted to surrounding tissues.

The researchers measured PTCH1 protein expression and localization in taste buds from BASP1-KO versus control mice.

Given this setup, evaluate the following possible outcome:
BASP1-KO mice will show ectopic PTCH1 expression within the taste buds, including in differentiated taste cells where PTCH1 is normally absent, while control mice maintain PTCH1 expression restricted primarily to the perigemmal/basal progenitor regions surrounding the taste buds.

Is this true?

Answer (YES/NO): YES